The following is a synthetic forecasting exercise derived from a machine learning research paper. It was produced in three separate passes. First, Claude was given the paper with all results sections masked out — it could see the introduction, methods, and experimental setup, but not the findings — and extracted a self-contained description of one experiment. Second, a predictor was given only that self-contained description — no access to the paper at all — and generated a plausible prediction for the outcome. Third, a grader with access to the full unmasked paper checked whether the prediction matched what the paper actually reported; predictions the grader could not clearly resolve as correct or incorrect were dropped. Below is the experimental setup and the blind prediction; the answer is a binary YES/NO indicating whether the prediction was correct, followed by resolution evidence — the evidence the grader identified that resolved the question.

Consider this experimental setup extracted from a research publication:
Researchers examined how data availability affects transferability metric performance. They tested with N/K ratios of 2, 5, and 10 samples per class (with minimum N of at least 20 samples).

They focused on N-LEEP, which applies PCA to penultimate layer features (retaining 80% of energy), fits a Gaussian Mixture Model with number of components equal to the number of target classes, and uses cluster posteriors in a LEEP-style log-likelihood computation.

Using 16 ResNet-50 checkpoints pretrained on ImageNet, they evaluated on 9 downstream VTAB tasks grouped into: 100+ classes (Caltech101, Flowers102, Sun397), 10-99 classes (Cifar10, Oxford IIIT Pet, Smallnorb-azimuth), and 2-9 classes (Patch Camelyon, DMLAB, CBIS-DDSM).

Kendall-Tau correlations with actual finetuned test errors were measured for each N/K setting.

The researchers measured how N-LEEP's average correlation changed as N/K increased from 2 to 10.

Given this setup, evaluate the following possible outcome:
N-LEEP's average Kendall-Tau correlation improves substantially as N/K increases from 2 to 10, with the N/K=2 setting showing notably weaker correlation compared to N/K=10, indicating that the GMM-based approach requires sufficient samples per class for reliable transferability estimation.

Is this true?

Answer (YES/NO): YES